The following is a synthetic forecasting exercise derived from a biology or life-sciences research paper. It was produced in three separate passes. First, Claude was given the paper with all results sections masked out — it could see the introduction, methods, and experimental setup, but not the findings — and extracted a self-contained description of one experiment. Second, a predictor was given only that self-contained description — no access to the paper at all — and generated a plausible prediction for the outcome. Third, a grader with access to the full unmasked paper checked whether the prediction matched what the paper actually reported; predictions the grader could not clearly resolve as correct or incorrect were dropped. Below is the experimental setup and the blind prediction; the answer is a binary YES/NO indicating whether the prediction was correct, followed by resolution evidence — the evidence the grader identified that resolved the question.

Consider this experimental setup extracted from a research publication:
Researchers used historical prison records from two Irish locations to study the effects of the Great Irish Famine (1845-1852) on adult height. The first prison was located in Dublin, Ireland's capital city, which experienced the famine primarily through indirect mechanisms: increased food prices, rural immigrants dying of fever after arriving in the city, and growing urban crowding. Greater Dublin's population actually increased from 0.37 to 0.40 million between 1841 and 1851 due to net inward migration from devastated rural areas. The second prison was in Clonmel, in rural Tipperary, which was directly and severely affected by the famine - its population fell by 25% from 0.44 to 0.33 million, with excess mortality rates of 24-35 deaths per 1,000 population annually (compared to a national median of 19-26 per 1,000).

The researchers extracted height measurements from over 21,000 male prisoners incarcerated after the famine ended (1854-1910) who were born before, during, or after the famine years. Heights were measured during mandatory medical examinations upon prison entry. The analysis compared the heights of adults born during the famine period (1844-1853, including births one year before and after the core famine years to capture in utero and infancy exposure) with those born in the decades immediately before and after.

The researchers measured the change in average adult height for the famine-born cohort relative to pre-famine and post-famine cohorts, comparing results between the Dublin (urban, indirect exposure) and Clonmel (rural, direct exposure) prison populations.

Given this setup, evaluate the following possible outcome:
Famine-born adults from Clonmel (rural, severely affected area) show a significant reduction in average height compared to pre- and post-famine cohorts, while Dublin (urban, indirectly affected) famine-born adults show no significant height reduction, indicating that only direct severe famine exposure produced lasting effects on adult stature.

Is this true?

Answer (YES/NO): NO